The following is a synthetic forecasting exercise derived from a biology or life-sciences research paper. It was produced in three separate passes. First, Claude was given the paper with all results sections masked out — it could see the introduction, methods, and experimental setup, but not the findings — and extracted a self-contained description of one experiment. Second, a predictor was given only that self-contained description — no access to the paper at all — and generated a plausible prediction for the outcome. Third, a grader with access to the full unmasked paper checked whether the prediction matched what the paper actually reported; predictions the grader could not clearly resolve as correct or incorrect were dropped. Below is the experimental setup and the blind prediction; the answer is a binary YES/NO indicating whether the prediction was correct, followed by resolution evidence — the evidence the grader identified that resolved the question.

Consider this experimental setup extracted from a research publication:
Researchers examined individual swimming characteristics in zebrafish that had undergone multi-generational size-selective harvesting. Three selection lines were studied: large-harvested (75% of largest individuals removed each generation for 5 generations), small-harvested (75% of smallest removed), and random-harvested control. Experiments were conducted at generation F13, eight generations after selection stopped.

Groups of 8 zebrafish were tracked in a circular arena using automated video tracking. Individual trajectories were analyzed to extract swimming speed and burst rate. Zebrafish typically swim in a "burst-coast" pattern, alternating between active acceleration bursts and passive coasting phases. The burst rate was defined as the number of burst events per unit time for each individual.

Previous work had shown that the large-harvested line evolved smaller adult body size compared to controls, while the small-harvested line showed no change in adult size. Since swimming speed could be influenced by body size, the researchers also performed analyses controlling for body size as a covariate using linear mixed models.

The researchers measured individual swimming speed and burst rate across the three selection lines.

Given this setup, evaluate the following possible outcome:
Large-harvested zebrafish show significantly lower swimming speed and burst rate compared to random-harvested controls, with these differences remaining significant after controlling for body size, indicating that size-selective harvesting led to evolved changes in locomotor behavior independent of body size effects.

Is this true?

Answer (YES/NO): NO